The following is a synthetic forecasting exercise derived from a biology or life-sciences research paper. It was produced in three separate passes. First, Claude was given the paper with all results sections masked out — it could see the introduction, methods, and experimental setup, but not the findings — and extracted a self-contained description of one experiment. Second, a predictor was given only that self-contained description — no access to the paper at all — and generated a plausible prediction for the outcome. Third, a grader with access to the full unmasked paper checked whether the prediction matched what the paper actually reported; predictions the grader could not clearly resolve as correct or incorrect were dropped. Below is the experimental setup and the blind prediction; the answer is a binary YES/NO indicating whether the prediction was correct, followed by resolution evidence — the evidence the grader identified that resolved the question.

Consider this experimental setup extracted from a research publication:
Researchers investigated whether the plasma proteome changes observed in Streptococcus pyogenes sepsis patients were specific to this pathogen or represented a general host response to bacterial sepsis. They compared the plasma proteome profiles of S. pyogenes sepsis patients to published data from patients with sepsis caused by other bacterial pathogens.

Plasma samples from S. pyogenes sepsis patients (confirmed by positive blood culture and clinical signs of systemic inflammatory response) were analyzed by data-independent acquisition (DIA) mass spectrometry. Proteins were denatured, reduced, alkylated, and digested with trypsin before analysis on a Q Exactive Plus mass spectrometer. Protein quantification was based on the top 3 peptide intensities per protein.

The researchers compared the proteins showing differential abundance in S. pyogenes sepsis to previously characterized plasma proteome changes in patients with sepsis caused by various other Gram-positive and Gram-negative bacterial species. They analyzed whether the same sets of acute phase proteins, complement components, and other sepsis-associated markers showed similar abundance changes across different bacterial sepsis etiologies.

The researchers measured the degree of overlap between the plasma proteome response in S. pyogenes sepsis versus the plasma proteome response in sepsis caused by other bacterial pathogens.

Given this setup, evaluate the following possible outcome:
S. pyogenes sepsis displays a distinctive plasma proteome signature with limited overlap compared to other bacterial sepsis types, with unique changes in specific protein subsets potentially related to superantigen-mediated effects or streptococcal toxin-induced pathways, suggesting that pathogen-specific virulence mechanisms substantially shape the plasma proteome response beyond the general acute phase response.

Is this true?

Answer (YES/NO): NO